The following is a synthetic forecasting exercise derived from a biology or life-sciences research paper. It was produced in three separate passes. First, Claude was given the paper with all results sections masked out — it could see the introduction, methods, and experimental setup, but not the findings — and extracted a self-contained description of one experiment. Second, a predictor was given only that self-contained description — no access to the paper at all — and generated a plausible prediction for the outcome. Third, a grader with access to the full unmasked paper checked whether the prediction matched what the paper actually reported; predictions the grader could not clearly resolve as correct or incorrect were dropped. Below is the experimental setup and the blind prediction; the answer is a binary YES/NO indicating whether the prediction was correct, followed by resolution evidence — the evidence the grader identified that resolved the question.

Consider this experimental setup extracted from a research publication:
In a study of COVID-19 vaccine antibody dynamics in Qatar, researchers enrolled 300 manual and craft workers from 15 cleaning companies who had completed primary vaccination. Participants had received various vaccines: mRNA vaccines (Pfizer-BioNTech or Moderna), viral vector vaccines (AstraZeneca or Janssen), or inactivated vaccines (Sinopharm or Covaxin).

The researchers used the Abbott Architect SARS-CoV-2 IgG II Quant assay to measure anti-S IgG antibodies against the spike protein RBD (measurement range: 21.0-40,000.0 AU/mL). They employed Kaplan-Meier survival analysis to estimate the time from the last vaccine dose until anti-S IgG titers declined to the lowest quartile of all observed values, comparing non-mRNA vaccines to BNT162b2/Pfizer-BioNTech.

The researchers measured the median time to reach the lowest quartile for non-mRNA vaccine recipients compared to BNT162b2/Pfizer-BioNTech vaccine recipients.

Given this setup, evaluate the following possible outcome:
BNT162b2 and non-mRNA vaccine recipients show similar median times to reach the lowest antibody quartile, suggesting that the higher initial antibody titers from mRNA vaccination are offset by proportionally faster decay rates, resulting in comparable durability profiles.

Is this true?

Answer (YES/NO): NO